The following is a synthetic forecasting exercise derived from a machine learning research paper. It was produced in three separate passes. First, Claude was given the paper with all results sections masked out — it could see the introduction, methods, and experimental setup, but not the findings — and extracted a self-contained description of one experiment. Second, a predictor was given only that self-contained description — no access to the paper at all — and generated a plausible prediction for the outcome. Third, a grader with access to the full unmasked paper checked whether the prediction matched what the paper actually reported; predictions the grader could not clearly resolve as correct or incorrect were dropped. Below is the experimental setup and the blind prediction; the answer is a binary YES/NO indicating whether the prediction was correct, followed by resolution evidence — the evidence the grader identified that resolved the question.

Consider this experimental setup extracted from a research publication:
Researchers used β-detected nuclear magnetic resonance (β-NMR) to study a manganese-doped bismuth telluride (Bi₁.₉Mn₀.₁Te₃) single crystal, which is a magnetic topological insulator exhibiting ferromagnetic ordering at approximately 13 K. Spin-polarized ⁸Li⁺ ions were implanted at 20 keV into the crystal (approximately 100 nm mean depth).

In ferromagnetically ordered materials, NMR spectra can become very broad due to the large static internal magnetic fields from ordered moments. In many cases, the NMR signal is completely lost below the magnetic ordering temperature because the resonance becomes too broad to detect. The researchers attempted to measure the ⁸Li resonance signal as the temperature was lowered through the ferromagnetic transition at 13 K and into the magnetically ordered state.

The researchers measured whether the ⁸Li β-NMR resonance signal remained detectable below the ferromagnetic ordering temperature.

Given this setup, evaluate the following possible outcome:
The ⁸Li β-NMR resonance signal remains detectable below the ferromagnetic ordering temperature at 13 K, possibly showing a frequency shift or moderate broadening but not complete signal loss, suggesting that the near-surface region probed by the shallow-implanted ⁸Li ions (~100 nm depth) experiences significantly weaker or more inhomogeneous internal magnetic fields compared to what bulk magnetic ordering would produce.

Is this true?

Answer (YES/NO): YES